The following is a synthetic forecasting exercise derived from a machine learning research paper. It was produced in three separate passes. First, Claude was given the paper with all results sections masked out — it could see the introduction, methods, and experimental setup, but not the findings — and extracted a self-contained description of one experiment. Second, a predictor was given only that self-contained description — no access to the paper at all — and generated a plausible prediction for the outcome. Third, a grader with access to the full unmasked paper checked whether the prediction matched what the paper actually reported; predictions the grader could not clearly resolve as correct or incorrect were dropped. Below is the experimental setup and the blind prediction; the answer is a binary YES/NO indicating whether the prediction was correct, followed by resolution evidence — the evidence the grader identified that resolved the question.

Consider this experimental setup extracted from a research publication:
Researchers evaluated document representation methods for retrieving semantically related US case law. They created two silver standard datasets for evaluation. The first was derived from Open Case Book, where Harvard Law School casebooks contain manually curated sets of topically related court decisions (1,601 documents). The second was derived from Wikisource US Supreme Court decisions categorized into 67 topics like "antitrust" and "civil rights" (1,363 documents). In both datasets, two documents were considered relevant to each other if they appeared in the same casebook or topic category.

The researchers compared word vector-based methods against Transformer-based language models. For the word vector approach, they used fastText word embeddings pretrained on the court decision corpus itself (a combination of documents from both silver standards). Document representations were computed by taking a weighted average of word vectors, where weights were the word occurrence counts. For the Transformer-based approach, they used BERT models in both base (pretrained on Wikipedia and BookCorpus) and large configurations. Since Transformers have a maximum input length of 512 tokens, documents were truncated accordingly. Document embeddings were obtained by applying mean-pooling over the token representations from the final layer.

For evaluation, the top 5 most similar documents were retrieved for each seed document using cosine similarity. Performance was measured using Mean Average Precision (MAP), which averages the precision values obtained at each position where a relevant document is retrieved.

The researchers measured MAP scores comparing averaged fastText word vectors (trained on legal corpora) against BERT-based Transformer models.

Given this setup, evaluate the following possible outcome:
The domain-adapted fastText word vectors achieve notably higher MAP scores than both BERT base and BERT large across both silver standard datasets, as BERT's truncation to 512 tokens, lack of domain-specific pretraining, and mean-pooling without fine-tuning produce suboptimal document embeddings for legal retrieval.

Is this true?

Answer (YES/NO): YES